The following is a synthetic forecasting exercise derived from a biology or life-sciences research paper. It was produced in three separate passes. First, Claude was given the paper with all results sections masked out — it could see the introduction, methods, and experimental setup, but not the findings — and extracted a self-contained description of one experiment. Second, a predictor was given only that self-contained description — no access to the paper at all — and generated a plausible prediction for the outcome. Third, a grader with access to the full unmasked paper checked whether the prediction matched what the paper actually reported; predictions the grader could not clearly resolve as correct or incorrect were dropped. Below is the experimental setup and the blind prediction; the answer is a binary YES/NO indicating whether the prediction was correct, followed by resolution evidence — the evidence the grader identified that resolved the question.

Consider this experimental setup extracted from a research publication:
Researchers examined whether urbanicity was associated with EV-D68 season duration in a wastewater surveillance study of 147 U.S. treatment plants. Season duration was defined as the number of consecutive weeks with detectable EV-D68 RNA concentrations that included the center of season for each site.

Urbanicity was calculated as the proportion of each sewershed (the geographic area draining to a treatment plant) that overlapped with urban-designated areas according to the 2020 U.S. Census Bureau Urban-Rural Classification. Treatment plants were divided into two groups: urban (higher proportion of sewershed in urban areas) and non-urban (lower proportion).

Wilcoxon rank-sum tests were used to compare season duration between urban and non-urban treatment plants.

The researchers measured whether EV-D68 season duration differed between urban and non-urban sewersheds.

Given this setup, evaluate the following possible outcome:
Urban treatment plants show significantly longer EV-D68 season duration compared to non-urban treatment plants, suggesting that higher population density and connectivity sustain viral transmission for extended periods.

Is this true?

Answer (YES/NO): YES